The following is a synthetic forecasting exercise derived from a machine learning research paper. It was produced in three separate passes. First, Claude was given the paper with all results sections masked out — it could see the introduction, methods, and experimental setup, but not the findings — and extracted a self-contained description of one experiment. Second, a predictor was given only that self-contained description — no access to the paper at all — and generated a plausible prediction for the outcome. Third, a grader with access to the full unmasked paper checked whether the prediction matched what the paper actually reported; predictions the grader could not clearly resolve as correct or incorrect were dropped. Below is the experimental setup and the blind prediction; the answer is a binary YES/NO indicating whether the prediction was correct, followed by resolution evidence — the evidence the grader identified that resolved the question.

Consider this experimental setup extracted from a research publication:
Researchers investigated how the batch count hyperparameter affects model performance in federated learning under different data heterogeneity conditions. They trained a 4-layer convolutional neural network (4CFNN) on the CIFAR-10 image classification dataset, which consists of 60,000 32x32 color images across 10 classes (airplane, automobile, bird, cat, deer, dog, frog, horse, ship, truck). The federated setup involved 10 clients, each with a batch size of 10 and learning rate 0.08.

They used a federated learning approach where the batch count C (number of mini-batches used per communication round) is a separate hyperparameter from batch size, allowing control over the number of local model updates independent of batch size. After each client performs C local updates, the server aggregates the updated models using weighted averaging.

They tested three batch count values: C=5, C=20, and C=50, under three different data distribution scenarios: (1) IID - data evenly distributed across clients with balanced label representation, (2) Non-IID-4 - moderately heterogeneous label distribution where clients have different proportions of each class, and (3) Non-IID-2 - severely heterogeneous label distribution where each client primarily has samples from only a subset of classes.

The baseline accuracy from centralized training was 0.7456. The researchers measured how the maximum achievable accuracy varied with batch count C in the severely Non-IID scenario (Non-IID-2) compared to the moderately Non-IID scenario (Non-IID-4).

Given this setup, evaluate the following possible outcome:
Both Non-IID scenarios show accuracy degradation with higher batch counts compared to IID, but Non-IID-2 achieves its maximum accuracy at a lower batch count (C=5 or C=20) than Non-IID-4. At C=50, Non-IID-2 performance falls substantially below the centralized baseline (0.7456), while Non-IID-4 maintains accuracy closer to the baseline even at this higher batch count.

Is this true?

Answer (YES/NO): NO